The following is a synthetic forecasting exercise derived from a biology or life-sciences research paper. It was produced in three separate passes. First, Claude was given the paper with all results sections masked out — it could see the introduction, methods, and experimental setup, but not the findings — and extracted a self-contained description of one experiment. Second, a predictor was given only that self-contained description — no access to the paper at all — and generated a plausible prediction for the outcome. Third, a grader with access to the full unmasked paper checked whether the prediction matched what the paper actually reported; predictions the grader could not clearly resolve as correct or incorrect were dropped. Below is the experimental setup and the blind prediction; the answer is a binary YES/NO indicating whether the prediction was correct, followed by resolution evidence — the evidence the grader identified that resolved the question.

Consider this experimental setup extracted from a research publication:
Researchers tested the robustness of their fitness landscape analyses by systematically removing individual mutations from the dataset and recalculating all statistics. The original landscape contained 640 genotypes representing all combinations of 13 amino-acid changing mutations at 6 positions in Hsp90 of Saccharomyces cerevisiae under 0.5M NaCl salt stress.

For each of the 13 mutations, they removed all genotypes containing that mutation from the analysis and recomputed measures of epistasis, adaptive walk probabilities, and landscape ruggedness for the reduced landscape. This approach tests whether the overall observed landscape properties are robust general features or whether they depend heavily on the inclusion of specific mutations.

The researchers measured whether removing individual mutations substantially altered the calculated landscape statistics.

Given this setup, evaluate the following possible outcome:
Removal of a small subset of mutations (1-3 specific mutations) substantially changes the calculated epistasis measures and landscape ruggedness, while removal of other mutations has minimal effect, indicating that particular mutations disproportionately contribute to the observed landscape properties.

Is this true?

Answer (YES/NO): YES